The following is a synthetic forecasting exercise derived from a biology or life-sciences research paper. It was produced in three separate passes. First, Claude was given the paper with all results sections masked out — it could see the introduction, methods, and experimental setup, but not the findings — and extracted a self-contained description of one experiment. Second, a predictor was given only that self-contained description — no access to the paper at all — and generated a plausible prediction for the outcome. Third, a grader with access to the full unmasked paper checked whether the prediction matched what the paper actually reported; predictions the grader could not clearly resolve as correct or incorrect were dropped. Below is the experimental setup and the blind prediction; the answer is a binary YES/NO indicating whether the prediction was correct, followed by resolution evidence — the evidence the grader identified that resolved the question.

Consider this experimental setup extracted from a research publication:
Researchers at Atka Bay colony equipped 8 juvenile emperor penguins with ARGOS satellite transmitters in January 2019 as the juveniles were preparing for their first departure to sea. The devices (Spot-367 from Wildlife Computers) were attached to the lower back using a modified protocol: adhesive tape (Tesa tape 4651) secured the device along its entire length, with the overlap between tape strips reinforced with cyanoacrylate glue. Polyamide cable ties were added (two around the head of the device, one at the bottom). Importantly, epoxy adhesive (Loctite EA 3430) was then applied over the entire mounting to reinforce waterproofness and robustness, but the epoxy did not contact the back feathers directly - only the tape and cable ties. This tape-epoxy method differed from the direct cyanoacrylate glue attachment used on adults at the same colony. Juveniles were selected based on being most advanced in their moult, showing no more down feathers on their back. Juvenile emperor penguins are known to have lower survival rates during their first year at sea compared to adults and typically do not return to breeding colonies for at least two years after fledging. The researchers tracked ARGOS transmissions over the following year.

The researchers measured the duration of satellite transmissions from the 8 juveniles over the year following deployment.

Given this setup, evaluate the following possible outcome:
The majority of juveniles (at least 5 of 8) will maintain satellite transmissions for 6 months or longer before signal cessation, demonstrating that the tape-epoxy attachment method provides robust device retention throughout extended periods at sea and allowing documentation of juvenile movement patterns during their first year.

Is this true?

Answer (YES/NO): NO